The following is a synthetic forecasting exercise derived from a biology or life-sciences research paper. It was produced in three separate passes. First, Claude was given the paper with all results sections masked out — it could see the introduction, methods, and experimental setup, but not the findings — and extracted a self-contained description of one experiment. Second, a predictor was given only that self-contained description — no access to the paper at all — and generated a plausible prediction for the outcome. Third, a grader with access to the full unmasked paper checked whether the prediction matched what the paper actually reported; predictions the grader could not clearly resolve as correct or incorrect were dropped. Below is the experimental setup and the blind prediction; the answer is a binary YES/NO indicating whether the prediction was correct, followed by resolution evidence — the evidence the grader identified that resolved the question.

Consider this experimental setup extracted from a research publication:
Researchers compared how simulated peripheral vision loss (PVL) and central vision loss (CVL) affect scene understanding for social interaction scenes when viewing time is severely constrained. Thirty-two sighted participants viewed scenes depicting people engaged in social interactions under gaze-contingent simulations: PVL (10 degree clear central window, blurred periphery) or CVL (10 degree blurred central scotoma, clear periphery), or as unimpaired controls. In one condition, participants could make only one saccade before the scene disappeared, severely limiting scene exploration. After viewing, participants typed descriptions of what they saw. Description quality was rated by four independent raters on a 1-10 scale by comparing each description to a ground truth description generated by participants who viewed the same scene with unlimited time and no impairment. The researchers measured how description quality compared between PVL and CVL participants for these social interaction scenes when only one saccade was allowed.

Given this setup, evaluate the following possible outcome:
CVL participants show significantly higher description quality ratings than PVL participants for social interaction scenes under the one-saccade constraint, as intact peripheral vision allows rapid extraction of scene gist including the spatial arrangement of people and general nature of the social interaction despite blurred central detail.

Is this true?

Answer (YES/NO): YES